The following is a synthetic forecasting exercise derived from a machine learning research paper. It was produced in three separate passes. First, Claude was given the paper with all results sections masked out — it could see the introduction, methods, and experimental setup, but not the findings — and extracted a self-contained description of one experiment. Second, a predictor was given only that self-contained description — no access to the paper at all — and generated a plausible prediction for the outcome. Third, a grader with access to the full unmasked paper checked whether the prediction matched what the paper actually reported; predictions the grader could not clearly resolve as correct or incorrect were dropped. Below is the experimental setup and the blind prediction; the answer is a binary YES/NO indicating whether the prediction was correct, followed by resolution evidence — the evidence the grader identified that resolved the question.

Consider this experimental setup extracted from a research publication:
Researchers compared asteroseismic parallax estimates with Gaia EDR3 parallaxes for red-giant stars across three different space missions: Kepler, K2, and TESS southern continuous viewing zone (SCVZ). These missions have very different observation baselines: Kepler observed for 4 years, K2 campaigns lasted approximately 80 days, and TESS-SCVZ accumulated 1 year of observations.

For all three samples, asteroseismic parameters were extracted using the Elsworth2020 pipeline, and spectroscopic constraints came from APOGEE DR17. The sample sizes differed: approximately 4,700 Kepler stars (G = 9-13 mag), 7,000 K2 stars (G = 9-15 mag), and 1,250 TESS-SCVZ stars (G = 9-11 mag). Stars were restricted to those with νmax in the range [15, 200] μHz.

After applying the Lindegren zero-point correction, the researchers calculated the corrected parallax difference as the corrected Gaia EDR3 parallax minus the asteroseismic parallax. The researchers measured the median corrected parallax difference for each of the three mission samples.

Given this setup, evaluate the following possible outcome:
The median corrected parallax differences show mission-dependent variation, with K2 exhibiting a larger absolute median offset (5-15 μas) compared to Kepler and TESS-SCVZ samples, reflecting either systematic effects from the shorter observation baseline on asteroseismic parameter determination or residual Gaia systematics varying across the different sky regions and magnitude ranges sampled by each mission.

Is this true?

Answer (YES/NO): NO